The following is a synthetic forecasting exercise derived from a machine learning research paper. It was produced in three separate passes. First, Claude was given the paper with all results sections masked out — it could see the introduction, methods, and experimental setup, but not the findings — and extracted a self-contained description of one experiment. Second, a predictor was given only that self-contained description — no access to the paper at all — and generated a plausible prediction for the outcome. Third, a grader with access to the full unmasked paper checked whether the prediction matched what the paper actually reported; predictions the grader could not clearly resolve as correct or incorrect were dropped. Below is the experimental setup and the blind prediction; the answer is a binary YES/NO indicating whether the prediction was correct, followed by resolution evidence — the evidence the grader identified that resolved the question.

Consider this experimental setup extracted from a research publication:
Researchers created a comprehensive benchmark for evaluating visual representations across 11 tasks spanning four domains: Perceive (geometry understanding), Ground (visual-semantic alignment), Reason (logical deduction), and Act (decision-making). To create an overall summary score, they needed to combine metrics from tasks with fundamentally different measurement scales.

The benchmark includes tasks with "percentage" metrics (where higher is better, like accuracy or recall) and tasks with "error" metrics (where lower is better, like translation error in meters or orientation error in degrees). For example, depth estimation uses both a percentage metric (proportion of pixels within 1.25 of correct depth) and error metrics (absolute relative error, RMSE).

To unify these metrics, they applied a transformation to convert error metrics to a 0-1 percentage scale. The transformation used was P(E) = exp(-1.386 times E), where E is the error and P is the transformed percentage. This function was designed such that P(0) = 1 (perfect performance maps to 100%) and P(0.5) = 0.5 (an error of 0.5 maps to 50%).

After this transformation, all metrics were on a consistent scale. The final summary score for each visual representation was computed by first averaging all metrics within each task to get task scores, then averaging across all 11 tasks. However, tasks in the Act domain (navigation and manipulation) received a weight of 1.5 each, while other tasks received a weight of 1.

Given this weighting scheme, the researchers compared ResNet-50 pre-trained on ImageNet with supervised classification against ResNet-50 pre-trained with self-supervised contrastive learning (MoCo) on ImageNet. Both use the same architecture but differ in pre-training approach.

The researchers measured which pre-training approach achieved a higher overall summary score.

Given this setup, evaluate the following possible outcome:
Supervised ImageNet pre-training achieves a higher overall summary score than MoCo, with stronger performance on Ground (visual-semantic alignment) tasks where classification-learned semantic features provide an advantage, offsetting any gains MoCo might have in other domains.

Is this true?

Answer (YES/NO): NO